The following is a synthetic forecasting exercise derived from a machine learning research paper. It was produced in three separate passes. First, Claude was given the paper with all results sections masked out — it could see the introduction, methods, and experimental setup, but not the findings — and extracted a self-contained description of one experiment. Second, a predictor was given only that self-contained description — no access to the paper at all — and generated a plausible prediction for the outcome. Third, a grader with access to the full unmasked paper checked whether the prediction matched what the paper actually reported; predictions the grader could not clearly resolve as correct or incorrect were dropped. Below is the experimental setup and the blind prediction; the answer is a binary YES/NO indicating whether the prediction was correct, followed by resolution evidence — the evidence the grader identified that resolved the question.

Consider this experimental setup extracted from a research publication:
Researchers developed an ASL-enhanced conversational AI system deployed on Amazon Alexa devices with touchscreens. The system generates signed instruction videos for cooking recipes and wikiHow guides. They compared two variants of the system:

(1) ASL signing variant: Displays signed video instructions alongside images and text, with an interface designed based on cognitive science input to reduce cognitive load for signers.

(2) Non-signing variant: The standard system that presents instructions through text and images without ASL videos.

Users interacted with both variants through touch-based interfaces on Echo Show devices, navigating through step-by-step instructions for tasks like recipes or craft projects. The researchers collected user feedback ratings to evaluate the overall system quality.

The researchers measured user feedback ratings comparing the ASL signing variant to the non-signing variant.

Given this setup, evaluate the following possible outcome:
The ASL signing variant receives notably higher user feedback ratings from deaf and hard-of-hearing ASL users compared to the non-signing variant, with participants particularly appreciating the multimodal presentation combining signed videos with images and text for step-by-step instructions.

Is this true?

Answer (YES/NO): NO